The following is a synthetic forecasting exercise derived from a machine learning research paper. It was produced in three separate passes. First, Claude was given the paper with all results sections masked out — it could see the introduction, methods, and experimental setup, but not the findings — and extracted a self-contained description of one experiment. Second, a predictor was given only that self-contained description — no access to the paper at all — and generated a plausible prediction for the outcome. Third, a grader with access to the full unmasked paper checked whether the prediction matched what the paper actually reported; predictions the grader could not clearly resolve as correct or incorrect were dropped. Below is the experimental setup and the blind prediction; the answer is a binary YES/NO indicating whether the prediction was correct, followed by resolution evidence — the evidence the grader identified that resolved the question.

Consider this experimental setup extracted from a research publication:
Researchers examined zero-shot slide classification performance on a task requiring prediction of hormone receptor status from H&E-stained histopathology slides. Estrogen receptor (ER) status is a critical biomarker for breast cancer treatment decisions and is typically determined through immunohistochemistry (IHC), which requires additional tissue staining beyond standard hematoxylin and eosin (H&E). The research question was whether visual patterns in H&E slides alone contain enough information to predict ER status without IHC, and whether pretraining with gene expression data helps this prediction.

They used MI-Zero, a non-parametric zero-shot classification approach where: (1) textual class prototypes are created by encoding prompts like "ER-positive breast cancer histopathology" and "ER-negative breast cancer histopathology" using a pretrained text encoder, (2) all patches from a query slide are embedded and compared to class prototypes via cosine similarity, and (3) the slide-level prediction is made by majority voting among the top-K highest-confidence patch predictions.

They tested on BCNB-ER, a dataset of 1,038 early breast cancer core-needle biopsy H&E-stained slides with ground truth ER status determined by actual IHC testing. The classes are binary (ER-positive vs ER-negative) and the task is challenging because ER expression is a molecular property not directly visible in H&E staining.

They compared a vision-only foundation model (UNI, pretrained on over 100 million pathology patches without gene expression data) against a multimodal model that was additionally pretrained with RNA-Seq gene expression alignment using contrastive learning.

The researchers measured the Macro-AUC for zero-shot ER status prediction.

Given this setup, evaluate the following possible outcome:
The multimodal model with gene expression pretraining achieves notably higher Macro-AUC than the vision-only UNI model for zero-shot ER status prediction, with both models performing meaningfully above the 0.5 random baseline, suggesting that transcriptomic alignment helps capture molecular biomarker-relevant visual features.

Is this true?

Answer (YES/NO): YES